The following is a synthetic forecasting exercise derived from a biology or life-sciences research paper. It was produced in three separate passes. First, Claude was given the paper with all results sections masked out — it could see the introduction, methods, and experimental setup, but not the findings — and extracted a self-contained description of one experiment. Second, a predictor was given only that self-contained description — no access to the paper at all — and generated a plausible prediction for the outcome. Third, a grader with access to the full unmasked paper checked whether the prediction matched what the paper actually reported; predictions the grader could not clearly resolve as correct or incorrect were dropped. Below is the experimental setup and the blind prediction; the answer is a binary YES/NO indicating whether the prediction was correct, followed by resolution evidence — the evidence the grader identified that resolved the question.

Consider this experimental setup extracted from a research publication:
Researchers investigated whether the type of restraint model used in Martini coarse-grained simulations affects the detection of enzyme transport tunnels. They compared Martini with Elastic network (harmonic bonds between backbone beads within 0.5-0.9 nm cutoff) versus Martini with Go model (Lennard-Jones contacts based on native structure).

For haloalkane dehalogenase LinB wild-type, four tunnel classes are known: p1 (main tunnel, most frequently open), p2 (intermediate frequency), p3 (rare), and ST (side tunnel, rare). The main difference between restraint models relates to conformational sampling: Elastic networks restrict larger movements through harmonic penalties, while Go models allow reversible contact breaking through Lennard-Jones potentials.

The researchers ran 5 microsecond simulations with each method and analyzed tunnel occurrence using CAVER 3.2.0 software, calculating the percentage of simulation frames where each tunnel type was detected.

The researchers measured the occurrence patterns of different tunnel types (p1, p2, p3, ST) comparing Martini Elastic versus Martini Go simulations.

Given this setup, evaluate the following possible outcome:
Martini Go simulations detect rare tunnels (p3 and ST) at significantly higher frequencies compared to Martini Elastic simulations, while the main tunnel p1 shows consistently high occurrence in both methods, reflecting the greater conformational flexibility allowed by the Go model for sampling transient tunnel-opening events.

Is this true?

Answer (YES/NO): NO